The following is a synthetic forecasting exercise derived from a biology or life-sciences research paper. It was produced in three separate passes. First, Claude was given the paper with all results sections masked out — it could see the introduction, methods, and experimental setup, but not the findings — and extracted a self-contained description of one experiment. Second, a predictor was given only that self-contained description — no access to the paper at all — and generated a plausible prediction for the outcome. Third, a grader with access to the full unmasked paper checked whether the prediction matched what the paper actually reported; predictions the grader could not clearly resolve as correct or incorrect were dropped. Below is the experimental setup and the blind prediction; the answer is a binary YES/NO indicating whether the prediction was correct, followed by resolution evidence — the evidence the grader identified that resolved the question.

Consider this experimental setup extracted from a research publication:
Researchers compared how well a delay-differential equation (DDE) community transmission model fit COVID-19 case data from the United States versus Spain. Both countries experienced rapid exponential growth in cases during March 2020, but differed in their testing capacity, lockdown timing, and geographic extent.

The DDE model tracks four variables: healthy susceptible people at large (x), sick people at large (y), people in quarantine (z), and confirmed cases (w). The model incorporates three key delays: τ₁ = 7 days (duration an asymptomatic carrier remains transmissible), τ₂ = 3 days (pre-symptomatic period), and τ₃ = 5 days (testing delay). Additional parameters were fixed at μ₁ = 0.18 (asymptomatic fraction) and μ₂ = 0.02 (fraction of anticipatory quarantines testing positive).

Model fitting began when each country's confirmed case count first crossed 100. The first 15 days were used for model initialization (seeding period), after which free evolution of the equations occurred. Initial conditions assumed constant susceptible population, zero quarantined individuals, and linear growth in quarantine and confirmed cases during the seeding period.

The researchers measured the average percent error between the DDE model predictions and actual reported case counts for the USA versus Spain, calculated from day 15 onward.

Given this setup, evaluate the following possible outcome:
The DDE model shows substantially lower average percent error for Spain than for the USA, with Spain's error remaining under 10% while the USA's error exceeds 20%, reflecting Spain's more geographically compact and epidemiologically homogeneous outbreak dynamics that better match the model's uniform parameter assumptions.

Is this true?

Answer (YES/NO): NO